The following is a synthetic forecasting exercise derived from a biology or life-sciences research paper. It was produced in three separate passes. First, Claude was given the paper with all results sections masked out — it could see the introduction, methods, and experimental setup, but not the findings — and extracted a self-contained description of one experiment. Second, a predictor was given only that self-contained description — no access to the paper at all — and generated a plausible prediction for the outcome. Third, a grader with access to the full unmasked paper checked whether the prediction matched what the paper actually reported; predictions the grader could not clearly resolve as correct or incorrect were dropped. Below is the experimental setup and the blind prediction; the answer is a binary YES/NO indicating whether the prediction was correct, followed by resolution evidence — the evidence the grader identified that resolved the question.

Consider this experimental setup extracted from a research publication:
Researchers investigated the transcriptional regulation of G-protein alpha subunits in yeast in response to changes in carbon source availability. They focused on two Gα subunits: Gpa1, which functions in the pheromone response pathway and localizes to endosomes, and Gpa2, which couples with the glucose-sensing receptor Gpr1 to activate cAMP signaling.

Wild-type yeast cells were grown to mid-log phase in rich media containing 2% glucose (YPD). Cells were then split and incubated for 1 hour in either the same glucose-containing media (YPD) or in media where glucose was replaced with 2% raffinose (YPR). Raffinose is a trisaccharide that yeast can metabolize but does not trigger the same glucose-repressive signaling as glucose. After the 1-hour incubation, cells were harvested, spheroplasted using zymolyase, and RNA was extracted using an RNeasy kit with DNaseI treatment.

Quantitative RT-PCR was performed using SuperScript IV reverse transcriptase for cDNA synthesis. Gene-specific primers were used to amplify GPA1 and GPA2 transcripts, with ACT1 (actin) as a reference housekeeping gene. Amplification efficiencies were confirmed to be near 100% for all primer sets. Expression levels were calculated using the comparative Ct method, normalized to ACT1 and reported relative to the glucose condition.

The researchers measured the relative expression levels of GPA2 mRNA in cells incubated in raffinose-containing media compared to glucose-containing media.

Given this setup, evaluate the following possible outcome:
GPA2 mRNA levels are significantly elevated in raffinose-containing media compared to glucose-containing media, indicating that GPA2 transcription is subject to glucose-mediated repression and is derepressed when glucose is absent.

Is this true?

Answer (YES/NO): YES